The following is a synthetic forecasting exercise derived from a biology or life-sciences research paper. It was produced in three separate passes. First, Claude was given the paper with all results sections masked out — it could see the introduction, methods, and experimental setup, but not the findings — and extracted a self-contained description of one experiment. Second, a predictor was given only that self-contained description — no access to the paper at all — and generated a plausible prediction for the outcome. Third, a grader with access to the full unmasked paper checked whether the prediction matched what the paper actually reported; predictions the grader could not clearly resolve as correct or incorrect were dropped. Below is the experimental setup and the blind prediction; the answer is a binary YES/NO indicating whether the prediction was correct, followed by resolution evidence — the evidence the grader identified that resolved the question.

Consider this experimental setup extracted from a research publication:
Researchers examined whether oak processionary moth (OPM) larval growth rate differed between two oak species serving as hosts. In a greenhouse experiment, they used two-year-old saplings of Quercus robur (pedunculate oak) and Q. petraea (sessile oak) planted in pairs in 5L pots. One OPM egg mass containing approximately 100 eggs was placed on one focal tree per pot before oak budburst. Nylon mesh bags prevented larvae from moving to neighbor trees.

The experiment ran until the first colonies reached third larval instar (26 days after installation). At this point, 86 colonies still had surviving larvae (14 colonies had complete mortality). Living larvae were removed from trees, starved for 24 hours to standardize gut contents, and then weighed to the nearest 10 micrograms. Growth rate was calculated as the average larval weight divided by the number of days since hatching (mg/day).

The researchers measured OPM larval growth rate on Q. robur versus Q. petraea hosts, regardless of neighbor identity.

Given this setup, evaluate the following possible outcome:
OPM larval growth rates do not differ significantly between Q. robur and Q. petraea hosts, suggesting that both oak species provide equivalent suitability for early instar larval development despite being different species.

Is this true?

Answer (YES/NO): NO